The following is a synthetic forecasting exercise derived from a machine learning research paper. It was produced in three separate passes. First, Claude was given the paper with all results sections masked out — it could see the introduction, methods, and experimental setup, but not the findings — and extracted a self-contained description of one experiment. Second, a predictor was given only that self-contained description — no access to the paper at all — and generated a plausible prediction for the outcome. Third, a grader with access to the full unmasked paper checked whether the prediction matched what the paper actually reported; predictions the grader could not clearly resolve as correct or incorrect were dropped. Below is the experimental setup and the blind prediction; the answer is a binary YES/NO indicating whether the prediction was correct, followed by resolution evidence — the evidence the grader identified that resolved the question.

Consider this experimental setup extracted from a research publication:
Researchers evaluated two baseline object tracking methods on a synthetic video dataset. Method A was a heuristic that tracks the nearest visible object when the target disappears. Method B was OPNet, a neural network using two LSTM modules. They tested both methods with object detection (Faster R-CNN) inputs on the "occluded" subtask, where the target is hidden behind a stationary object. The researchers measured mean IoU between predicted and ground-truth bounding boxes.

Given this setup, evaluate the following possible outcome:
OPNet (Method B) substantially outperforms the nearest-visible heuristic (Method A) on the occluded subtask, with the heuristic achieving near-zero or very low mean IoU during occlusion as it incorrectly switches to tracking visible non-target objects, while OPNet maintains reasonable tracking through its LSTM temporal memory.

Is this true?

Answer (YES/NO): NO